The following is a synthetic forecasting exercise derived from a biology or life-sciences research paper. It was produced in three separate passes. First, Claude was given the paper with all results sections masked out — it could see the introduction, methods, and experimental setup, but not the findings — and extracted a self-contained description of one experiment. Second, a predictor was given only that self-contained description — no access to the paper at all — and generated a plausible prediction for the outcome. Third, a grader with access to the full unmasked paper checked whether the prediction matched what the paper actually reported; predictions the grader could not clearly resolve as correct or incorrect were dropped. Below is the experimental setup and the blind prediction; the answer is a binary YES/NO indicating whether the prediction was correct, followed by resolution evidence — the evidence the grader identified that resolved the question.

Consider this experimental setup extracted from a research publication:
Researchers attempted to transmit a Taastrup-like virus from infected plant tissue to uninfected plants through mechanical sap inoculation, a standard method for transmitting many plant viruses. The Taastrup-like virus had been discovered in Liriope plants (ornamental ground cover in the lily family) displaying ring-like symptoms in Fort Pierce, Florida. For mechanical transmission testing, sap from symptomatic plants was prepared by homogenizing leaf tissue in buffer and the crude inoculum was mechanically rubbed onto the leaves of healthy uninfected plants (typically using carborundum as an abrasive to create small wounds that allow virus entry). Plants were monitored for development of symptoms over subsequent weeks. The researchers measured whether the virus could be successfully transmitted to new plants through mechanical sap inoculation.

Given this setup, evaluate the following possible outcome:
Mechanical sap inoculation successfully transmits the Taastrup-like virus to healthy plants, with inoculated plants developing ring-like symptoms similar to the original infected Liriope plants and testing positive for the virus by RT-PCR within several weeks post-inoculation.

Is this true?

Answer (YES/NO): NO